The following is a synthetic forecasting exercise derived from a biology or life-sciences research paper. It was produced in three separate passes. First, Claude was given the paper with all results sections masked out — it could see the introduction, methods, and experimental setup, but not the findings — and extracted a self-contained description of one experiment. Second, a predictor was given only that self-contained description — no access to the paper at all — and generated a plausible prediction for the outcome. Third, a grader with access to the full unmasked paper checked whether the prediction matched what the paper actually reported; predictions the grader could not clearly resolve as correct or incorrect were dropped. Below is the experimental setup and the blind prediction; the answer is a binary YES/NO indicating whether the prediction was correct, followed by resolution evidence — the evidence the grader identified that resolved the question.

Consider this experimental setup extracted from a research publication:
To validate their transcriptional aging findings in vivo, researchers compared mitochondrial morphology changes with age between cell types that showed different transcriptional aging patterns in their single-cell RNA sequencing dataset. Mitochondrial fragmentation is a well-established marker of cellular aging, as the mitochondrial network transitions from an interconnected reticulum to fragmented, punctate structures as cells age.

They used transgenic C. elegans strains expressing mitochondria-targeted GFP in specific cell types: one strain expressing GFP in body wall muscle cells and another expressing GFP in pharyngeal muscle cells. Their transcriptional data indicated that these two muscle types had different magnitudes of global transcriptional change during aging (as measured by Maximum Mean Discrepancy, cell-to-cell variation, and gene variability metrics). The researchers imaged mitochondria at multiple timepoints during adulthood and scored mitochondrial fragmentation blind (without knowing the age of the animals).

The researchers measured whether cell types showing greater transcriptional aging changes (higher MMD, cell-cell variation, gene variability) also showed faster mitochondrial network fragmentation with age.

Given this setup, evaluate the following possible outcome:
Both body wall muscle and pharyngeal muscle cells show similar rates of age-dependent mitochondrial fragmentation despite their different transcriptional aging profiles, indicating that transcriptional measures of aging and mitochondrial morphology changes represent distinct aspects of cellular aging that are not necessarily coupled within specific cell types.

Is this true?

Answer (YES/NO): NO